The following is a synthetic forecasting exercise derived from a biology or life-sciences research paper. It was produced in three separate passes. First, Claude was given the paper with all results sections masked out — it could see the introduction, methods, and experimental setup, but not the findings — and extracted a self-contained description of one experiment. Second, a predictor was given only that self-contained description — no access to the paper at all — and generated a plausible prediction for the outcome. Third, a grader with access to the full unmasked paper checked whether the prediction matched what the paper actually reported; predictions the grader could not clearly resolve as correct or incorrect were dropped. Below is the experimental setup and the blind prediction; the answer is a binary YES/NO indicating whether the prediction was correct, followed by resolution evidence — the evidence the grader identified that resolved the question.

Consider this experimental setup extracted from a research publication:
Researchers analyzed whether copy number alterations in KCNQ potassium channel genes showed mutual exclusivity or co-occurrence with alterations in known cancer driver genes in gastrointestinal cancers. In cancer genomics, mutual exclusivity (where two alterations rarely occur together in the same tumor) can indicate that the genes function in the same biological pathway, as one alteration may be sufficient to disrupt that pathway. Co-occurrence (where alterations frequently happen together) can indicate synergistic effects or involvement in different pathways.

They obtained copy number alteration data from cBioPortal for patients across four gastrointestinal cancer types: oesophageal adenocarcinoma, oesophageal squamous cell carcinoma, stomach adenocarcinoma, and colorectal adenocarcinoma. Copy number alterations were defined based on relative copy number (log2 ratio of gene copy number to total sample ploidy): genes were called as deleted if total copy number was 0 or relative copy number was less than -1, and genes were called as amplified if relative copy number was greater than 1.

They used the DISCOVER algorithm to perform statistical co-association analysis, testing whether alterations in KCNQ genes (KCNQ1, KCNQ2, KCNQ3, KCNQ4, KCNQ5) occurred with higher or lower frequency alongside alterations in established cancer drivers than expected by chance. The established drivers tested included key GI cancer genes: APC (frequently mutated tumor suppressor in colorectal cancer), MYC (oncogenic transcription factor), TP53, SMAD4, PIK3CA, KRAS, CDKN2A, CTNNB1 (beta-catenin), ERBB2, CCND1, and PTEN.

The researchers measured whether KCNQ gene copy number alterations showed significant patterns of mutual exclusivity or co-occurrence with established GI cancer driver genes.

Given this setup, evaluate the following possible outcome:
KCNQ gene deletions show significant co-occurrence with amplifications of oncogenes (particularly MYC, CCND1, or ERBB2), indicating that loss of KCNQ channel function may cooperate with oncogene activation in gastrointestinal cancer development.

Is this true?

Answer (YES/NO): NO